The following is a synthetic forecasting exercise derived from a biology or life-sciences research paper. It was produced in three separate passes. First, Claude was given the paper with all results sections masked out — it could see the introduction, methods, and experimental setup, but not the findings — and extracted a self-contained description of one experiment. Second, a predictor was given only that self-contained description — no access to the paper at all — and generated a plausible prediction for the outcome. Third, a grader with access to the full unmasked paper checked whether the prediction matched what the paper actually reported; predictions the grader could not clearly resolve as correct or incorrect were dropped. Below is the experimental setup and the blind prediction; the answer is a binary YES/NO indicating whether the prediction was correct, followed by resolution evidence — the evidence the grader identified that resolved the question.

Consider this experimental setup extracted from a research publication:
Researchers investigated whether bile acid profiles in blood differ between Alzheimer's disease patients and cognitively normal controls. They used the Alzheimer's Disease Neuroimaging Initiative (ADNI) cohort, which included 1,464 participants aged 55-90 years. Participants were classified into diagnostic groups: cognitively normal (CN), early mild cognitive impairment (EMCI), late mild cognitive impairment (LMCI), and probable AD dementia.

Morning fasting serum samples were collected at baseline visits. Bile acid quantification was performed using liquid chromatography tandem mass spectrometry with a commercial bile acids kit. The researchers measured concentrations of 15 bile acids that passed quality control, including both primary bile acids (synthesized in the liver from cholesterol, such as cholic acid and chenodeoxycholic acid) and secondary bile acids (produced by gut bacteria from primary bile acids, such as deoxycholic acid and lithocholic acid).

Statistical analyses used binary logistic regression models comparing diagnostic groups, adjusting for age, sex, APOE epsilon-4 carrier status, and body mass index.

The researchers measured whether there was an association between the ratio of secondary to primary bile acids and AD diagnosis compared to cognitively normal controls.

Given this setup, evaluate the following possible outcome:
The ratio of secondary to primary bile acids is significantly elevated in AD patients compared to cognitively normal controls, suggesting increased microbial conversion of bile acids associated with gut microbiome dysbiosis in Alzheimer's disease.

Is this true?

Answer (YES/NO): YES